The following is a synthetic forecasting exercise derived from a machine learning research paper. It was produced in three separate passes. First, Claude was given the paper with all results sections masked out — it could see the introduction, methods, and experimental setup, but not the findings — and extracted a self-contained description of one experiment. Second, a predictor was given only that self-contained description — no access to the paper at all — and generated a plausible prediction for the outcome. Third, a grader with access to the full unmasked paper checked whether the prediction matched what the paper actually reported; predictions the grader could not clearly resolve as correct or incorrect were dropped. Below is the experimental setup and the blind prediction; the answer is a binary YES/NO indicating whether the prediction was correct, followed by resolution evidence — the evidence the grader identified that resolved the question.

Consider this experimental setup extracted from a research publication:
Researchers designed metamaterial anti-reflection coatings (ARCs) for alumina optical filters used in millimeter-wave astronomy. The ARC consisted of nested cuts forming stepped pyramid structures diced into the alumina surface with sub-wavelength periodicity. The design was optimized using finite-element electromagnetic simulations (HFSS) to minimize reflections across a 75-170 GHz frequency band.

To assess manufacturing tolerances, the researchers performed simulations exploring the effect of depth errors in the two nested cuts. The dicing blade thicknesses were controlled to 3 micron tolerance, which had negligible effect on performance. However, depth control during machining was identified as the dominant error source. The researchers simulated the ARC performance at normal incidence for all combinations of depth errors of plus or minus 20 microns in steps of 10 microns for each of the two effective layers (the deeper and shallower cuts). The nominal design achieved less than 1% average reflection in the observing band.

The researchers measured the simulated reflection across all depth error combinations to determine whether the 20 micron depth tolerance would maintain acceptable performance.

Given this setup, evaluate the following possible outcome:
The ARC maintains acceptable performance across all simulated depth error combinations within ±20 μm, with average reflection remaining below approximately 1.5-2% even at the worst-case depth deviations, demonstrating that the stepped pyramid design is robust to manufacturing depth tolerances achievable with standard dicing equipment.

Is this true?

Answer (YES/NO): YES